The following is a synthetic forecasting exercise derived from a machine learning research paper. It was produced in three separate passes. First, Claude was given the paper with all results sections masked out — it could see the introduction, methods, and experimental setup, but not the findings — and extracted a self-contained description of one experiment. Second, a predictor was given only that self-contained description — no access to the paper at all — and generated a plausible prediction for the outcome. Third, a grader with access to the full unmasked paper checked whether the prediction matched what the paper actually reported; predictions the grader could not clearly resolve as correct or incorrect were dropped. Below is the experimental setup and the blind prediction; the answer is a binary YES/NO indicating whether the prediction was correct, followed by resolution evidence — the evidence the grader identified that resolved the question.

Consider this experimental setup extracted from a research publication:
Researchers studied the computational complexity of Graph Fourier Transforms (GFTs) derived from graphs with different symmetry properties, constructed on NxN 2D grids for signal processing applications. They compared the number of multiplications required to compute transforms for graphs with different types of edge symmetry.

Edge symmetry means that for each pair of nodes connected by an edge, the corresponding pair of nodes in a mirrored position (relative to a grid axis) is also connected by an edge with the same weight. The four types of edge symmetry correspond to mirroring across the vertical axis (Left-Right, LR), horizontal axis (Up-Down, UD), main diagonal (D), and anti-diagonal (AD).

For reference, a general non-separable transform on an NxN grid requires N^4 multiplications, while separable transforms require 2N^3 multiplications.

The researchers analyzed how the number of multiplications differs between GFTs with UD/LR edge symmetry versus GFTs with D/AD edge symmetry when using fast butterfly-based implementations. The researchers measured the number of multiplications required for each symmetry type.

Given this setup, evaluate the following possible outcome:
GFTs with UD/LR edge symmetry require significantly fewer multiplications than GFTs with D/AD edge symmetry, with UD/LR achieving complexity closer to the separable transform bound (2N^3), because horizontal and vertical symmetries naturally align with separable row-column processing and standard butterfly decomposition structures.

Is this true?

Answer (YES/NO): NO